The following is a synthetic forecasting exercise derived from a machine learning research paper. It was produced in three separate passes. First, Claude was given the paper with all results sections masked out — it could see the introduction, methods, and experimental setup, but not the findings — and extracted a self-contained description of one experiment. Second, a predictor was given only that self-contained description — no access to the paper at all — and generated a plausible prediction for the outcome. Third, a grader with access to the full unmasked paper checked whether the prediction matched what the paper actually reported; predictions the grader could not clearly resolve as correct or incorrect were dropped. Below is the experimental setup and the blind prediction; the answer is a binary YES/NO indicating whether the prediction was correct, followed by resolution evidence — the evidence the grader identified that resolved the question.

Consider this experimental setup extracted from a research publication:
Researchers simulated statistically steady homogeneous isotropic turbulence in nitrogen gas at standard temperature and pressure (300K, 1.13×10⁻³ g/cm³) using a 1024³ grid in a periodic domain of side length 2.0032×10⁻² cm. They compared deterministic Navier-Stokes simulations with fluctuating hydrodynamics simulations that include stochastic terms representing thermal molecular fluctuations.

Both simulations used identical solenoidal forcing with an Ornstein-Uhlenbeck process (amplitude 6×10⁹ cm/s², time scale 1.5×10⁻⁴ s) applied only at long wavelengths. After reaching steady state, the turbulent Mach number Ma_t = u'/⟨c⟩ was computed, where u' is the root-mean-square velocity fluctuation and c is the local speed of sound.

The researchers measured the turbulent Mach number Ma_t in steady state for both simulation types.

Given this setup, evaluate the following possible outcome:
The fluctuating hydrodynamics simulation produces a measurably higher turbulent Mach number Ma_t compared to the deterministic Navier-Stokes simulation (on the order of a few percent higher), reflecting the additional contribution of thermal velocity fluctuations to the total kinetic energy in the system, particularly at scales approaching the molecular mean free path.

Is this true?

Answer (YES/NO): NO